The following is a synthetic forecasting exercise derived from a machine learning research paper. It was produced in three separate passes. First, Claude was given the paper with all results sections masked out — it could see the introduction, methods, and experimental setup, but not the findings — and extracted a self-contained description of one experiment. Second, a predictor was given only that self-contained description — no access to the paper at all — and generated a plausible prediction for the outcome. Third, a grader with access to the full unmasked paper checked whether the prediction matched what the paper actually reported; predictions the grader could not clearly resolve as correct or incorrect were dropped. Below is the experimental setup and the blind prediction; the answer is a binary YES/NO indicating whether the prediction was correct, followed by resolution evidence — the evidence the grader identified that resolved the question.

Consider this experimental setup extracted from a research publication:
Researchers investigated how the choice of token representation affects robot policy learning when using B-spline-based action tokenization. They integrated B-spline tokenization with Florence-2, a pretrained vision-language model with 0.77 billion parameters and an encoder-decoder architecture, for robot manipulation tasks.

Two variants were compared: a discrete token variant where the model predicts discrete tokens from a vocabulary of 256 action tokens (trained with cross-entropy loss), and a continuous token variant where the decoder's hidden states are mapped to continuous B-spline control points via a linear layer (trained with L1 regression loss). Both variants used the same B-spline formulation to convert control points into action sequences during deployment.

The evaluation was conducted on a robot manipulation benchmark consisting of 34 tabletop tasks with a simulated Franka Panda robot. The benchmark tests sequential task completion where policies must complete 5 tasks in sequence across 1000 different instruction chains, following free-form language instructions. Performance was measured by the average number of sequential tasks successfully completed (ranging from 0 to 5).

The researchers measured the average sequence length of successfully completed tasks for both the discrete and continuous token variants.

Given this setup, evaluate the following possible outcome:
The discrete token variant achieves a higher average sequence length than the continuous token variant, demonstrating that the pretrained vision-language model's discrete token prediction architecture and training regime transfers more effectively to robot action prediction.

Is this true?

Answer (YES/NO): YES